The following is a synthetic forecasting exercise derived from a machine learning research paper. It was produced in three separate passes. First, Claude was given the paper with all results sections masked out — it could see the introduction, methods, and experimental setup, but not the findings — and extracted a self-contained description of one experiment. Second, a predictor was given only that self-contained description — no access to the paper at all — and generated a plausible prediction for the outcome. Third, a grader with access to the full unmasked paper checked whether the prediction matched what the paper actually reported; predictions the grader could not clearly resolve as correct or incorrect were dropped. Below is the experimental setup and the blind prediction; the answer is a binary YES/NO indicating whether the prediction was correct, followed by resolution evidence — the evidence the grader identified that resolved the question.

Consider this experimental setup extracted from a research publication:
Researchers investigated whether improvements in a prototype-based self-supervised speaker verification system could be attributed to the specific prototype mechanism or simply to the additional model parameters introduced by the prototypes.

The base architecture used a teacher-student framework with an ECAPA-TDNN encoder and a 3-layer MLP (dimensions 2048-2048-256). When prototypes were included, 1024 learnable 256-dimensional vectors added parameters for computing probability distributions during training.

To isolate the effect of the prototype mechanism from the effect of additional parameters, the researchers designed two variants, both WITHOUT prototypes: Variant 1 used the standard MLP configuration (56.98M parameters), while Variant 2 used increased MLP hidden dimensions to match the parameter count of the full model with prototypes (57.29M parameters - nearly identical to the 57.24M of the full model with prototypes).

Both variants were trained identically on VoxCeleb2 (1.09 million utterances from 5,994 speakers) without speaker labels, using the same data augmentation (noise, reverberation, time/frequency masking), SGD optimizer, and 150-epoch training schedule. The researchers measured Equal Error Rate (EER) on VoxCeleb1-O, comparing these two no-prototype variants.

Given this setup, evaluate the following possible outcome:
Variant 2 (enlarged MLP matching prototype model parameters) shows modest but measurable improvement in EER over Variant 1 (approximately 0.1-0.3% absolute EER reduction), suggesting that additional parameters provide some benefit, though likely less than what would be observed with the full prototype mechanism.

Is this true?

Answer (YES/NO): NO